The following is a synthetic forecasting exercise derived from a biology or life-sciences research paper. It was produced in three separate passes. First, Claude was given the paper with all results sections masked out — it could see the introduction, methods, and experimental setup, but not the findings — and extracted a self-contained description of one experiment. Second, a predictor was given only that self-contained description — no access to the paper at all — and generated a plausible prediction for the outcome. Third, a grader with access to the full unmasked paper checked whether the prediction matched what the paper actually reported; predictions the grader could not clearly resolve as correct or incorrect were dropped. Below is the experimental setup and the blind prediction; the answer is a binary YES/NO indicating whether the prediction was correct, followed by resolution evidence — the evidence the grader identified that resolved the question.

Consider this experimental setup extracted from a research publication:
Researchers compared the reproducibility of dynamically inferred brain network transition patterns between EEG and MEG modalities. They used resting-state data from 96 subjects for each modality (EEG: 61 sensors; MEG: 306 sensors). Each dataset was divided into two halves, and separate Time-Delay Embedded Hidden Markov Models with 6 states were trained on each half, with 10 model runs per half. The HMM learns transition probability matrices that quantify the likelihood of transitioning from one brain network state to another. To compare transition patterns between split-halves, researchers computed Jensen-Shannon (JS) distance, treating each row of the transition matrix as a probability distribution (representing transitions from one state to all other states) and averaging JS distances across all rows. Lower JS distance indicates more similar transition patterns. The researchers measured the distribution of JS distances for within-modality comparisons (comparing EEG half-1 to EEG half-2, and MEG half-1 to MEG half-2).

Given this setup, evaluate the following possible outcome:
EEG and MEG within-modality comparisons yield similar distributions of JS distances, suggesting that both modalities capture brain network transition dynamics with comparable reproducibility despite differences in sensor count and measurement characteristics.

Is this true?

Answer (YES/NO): NO